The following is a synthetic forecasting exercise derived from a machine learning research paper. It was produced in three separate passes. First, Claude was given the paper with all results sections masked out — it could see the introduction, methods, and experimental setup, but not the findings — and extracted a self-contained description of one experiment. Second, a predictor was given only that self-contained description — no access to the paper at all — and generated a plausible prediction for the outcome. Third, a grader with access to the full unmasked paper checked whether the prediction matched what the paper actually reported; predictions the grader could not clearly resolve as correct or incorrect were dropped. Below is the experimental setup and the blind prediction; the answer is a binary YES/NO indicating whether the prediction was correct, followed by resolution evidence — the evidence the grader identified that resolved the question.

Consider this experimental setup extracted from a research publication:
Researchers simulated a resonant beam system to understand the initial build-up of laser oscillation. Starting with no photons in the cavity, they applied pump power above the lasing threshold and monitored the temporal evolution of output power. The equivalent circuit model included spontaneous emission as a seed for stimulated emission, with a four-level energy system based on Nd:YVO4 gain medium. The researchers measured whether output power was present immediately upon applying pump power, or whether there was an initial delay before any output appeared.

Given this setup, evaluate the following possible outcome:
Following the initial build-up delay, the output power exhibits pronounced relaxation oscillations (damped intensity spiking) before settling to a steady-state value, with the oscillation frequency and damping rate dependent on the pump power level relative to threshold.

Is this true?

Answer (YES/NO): YES